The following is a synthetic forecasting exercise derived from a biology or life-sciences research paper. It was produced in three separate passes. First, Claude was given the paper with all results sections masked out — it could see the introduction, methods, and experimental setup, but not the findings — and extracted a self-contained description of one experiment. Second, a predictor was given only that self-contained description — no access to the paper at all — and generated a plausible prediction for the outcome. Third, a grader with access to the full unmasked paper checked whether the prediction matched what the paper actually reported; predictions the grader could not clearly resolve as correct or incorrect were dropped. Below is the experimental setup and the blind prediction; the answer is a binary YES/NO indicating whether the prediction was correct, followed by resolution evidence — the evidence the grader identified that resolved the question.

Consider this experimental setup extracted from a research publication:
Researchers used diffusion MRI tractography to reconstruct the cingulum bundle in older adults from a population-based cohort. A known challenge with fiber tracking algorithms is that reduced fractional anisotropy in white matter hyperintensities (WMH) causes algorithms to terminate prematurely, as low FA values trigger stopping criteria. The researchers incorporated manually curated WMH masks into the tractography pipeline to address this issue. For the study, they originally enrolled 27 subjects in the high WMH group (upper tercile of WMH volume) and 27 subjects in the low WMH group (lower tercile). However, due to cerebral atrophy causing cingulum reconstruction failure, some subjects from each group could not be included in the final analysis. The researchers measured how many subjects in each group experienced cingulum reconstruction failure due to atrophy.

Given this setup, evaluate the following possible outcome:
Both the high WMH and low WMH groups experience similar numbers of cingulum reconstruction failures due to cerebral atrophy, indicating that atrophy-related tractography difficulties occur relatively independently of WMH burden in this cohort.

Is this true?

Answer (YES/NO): YES